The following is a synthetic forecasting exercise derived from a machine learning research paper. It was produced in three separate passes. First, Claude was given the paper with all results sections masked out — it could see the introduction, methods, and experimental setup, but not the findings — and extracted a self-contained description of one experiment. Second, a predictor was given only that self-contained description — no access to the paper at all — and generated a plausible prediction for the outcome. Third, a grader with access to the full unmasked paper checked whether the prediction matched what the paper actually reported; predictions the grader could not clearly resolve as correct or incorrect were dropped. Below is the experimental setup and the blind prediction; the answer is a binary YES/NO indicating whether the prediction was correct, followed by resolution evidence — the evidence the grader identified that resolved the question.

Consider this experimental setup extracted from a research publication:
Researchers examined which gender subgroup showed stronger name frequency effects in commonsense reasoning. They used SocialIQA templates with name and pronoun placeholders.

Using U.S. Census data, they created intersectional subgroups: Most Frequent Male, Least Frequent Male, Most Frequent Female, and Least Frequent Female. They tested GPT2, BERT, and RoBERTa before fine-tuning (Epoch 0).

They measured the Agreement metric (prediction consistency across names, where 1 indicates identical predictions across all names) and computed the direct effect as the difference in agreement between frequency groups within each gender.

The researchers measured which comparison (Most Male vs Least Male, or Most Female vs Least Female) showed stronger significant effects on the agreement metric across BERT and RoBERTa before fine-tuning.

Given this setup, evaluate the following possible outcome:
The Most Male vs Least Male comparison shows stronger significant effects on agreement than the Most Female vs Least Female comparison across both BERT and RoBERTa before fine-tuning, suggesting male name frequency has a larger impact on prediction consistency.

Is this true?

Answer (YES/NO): YES